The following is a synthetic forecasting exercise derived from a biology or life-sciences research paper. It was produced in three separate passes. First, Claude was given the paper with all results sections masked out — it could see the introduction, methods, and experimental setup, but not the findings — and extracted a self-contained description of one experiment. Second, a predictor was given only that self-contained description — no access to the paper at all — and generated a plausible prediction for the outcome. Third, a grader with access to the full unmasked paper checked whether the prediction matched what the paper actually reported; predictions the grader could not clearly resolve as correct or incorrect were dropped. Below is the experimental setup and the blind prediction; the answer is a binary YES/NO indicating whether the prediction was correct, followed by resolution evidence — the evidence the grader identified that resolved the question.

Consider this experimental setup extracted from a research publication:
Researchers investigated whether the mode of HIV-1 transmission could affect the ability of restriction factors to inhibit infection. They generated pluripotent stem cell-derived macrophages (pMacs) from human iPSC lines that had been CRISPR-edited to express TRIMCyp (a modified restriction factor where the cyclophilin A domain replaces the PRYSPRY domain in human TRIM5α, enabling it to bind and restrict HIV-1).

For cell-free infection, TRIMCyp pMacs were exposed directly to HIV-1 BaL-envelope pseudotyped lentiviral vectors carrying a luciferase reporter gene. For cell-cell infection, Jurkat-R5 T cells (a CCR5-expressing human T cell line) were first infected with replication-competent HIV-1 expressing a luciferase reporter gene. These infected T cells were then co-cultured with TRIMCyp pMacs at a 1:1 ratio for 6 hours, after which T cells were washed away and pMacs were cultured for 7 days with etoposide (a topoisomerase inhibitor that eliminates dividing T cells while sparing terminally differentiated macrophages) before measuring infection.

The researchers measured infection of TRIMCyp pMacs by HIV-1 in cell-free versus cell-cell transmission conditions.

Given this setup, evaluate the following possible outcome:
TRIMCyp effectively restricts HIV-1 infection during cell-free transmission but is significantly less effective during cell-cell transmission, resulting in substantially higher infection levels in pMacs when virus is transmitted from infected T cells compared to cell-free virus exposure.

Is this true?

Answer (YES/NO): YES